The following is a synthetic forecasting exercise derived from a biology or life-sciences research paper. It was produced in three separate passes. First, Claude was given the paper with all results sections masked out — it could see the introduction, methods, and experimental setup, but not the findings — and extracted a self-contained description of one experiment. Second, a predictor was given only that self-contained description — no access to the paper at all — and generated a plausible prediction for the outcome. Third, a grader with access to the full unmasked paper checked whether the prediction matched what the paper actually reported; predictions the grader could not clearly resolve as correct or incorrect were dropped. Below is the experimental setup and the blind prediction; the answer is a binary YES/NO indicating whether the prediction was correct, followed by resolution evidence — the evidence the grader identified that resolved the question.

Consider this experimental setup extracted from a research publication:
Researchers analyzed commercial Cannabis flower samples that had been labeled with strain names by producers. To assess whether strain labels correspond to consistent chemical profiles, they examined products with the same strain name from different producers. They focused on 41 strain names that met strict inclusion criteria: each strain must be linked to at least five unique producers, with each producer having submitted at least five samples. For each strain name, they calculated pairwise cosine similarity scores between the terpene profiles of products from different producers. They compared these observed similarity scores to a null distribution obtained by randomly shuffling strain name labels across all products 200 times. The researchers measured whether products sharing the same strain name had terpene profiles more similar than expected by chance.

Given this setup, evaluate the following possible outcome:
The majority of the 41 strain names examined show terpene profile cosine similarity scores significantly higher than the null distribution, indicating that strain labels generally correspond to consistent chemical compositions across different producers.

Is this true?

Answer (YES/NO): YES